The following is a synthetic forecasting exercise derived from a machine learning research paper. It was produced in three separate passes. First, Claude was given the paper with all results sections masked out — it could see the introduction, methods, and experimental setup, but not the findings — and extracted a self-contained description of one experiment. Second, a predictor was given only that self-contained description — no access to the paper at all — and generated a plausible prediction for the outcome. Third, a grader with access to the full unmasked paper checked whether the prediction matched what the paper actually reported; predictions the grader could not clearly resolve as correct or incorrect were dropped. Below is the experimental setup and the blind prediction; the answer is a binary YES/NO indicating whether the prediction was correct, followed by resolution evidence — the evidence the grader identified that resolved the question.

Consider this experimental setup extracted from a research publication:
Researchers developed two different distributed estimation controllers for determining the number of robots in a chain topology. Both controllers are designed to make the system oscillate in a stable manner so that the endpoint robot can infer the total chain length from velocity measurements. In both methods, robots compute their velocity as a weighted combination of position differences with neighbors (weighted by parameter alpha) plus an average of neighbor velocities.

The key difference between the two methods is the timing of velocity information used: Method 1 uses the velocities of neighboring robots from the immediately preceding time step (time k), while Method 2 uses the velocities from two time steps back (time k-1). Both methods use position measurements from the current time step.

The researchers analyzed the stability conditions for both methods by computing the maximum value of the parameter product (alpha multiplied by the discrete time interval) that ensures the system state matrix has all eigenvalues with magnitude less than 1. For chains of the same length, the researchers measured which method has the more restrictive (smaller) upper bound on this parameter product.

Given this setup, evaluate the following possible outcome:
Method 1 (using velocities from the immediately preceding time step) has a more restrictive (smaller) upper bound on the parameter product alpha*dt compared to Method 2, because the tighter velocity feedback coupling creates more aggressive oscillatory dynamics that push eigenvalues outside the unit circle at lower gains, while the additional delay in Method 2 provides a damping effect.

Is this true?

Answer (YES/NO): NO